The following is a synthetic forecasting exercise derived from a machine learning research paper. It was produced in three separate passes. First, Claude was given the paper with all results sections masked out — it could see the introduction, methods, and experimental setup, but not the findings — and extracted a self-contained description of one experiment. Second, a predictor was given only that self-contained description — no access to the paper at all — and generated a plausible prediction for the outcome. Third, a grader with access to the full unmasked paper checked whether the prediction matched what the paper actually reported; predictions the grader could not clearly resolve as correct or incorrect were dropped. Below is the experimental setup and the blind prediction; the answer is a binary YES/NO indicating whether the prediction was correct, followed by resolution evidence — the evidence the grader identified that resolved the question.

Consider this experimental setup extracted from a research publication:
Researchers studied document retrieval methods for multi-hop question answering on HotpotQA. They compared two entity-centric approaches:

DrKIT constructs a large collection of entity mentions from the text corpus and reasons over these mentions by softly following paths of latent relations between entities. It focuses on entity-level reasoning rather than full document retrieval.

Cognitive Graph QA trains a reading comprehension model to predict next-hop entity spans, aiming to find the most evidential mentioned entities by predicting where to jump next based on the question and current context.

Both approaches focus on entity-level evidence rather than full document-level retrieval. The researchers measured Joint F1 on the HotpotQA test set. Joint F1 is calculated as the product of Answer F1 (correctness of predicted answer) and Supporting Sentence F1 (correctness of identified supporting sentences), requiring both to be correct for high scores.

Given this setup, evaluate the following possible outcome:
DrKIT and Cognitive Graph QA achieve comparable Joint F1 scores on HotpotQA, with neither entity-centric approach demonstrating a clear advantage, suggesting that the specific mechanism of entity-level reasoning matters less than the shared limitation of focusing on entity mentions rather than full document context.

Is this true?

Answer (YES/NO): NO